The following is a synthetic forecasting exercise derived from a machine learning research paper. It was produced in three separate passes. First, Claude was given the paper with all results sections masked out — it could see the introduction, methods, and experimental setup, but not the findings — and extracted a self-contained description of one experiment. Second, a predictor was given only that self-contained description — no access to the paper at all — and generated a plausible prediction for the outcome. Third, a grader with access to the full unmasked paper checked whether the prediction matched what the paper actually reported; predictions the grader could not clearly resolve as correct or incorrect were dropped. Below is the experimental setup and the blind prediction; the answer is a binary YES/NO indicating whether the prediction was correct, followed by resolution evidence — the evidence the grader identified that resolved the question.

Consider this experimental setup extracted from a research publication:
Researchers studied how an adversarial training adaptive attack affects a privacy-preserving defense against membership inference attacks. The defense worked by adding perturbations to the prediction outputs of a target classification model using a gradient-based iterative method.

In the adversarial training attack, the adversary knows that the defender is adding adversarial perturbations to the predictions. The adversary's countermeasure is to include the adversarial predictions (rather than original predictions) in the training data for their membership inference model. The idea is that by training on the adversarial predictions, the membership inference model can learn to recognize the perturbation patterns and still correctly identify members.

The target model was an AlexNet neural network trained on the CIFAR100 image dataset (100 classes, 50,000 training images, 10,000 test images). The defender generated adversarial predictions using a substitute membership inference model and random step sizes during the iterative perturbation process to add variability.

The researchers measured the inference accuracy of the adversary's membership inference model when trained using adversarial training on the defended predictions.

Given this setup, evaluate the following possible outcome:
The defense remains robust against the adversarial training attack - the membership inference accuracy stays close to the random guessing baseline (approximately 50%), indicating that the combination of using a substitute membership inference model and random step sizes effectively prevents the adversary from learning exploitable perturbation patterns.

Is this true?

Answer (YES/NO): YES